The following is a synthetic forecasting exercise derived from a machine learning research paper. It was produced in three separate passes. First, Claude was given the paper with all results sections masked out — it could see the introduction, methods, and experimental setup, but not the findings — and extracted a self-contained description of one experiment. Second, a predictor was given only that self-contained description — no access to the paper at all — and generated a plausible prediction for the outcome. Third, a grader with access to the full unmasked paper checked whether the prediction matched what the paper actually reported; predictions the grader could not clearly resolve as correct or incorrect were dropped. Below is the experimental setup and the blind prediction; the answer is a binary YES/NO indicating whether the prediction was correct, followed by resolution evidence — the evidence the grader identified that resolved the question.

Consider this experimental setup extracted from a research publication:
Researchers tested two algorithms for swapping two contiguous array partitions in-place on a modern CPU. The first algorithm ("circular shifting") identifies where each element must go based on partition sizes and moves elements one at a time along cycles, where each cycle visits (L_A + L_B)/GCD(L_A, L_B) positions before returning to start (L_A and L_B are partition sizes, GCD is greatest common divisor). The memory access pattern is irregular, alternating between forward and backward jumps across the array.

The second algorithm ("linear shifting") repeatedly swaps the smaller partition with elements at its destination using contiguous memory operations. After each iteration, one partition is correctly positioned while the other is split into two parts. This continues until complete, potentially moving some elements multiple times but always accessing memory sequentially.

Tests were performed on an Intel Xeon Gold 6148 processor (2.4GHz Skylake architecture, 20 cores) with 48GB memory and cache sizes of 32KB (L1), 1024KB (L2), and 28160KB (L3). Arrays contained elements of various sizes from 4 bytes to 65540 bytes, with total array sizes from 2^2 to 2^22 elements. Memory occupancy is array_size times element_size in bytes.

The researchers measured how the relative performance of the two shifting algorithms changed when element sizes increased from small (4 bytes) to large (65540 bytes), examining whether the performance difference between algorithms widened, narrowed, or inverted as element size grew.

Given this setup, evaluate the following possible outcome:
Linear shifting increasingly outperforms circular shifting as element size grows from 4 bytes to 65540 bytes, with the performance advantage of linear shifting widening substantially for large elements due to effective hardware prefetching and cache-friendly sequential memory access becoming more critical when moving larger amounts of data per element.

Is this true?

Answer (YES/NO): NO